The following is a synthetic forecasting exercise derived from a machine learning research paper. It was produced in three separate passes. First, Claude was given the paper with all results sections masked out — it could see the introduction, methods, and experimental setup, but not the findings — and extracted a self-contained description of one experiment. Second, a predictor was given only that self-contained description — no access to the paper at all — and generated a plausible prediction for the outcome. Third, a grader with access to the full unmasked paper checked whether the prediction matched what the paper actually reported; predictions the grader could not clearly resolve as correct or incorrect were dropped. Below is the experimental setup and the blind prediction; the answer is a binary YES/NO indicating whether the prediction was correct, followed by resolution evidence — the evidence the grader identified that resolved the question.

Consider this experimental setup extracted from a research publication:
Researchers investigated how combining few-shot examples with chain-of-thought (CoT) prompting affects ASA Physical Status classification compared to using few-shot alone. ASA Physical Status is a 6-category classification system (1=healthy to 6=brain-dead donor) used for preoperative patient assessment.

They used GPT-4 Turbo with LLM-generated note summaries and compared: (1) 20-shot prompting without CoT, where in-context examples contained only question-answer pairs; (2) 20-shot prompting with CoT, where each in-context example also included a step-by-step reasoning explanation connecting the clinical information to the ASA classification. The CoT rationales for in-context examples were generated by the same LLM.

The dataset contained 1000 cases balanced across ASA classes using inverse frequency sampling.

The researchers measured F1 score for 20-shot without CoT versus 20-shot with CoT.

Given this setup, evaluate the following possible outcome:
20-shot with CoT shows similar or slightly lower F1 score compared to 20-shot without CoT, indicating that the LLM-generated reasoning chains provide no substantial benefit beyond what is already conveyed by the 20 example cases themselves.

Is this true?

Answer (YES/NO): NO